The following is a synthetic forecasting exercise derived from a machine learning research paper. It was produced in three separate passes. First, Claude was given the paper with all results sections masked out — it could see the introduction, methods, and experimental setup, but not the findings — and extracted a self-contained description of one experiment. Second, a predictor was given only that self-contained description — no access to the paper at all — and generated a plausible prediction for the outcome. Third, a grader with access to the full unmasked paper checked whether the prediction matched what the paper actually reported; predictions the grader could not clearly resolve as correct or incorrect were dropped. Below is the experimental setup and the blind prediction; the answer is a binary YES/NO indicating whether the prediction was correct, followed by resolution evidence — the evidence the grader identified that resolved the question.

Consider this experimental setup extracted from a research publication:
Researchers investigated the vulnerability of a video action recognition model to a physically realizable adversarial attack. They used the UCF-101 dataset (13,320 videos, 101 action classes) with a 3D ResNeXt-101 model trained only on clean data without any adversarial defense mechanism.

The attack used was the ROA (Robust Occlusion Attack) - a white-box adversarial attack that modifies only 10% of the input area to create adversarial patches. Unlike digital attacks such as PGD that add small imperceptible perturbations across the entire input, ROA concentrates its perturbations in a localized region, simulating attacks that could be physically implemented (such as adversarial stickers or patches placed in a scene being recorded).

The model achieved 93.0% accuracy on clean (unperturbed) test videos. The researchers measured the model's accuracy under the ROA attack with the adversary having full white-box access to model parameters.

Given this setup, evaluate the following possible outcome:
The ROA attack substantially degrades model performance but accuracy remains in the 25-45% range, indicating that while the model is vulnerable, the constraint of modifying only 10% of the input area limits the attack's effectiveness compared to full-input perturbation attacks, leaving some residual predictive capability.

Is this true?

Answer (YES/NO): NO